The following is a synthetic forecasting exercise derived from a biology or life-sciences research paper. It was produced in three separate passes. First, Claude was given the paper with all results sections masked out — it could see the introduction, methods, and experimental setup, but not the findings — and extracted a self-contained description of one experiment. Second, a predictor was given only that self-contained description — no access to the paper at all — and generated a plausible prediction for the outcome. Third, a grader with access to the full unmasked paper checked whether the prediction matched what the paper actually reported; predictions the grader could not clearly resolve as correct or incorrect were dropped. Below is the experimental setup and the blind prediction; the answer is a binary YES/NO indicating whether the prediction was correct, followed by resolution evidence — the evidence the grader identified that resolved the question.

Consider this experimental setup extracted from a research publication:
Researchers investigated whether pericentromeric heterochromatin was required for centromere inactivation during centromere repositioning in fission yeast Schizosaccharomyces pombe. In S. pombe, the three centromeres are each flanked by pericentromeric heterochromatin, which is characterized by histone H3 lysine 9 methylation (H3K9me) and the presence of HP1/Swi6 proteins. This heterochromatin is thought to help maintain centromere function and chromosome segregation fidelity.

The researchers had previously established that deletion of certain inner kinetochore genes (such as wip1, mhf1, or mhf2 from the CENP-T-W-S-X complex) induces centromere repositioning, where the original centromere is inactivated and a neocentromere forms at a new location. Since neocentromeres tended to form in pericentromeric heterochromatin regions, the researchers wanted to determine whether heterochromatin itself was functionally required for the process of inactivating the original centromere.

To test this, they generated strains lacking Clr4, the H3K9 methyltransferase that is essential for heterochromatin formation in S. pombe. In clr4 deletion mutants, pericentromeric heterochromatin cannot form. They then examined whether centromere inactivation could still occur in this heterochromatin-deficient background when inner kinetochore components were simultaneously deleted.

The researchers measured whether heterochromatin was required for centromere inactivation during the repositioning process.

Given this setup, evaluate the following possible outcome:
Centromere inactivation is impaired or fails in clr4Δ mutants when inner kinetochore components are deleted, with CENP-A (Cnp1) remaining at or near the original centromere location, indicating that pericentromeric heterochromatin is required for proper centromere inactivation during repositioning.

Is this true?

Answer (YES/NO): NO